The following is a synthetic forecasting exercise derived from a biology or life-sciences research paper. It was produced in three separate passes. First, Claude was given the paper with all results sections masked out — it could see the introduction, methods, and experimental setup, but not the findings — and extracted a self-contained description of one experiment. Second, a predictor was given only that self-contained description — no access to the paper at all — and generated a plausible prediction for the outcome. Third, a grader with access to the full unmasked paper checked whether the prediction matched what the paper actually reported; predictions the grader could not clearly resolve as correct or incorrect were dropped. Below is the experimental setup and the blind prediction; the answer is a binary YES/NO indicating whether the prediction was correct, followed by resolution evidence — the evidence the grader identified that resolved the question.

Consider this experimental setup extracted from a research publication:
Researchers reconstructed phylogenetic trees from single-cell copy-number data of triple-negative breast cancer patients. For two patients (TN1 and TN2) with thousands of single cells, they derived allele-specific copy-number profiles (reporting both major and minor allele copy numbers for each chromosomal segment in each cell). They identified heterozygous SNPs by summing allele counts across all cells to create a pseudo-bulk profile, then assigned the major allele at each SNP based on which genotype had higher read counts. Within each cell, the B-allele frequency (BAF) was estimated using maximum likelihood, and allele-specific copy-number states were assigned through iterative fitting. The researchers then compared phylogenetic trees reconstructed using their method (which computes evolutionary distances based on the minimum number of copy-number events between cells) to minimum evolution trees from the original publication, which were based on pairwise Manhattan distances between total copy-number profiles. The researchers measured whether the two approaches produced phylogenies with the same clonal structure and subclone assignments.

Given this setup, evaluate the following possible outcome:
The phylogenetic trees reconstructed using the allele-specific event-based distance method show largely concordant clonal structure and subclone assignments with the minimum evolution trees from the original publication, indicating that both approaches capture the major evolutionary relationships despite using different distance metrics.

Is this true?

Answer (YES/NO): NO